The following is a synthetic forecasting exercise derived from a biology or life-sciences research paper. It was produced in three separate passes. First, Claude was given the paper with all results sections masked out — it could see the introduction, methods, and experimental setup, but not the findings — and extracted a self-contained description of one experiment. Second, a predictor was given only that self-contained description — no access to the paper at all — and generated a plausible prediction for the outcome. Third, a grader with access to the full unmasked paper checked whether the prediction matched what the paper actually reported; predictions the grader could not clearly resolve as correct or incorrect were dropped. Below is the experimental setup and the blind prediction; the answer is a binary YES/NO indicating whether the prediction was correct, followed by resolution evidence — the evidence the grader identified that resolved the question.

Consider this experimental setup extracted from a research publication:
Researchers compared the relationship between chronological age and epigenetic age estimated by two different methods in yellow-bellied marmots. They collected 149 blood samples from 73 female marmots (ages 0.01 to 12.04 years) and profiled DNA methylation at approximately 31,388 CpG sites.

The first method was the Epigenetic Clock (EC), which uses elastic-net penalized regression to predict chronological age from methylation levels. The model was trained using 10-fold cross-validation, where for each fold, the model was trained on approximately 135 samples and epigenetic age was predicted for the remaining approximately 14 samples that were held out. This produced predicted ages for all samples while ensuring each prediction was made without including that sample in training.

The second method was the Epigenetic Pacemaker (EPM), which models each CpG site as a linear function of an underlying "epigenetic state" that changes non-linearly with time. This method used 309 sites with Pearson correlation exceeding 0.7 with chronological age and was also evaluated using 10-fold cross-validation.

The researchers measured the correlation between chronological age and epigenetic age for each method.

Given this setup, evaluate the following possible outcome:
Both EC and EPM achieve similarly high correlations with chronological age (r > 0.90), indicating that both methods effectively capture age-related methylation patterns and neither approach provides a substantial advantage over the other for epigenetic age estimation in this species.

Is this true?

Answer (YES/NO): NO